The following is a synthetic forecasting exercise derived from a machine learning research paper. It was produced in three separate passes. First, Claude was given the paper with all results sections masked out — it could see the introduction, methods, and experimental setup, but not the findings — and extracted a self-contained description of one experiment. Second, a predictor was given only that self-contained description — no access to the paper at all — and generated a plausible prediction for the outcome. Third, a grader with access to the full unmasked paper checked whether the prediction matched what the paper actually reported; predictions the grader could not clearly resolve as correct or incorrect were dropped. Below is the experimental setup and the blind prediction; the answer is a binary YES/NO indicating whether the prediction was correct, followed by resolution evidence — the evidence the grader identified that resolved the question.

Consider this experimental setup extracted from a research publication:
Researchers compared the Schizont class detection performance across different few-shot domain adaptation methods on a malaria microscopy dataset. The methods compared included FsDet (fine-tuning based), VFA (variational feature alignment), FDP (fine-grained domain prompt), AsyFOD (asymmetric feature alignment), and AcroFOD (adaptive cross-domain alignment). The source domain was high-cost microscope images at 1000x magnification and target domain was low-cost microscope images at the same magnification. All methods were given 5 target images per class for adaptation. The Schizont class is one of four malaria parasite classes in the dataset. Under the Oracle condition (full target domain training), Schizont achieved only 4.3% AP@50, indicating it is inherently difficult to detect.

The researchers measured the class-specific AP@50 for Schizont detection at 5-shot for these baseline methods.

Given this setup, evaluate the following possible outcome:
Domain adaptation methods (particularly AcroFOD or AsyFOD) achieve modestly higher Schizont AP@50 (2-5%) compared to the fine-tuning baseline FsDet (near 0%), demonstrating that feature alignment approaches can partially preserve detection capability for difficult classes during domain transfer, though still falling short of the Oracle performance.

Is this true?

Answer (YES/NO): NO